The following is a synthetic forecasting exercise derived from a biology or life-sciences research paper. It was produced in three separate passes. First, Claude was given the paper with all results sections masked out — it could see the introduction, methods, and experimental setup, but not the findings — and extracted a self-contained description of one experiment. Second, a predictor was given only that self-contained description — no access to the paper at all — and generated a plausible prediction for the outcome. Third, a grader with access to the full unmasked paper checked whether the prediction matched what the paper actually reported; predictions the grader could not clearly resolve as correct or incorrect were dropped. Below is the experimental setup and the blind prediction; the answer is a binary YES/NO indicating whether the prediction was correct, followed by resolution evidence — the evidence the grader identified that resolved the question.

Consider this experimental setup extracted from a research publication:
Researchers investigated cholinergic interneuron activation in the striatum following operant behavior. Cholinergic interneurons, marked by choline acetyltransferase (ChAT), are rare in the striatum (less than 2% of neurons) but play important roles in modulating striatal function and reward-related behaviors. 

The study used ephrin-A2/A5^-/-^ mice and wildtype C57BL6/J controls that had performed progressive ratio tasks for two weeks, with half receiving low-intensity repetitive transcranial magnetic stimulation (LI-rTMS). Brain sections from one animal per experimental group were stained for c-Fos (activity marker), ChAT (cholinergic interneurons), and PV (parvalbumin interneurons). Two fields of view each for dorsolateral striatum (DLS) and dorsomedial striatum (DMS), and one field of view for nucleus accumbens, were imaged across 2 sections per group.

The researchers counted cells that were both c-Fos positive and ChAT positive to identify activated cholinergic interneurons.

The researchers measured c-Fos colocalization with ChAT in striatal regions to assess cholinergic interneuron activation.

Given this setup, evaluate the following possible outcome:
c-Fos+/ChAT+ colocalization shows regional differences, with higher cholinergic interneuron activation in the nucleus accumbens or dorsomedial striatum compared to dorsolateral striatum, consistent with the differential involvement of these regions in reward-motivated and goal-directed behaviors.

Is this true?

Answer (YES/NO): NO